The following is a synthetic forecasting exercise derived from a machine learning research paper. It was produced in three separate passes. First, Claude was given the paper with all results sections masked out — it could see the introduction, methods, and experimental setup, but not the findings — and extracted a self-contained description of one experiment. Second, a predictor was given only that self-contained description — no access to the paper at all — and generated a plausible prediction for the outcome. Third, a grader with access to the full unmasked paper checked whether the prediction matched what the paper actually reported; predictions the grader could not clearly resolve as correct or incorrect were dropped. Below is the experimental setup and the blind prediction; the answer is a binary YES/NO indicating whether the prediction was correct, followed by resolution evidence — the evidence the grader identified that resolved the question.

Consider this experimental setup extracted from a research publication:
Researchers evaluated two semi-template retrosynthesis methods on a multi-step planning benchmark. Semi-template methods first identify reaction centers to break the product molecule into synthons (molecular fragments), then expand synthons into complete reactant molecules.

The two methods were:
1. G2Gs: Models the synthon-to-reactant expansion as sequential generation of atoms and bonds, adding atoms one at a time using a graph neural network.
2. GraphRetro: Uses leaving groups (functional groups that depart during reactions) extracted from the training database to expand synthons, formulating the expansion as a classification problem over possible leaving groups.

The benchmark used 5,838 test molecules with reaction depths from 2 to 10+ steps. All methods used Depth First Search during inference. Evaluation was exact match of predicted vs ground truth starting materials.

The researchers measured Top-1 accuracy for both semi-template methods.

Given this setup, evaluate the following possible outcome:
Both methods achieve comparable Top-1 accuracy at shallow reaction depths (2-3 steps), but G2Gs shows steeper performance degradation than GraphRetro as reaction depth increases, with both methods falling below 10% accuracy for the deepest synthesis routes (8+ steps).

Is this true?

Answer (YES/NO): NO